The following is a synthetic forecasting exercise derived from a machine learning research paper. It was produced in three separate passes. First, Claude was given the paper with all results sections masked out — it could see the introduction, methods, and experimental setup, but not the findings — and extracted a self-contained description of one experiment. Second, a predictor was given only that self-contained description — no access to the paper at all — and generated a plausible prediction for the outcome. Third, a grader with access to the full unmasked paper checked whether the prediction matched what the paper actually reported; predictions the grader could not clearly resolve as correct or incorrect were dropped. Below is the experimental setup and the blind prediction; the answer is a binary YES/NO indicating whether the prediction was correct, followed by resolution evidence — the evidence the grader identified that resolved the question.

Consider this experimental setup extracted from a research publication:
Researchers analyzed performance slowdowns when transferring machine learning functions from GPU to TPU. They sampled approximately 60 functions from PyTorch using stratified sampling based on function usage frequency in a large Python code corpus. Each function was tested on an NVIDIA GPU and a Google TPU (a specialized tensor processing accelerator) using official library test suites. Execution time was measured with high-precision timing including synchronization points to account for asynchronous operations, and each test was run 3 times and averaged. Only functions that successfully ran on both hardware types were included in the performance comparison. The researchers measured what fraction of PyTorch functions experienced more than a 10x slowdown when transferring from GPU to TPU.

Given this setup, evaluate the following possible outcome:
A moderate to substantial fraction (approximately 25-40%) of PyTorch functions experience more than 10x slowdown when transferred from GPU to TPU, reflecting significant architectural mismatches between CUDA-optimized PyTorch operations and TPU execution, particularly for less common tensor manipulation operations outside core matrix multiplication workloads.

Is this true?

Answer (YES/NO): NO